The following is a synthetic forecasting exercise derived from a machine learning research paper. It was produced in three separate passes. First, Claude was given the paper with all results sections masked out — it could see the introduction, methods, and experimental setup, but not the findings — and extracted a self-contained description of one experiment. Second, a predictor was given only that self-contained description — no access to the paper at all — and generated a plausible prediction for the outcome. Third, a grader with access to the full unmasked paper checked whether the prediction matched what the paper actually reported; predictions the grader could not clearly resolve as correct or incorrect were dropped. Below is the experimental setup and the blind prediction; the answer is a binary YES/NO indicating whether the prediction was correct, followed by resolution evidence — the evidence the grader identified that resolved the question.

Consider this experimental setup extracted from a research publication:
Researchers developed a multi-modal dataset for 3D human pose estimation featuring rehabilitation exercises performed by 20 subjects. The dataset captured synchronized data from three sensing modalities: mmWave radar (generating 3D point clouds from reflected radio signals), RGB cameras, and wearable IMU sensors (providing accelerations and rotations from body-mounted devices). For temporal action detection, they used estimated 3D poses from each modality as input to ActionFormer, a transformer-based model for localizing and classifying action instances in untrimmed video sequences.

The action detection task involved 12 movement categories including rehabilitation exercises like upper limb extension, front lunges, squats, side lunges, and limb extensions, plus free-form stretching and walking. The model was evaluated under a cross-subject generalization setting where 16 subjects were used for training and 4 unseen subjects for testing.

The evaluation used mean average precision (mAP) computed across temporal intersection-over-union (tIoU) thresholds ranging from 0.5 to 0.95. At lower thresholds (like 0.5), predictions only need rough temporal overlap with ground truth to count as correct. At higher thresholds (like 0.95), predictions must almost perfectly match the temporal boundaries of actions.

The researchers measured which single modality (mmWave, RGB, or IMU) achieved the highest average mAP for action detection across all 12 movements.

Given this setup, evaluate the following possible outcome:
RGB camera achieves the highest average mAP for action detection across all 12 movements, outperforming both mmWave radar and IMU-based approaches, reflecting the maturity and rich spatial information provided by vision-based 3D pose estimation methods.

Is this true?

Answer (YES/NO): NO